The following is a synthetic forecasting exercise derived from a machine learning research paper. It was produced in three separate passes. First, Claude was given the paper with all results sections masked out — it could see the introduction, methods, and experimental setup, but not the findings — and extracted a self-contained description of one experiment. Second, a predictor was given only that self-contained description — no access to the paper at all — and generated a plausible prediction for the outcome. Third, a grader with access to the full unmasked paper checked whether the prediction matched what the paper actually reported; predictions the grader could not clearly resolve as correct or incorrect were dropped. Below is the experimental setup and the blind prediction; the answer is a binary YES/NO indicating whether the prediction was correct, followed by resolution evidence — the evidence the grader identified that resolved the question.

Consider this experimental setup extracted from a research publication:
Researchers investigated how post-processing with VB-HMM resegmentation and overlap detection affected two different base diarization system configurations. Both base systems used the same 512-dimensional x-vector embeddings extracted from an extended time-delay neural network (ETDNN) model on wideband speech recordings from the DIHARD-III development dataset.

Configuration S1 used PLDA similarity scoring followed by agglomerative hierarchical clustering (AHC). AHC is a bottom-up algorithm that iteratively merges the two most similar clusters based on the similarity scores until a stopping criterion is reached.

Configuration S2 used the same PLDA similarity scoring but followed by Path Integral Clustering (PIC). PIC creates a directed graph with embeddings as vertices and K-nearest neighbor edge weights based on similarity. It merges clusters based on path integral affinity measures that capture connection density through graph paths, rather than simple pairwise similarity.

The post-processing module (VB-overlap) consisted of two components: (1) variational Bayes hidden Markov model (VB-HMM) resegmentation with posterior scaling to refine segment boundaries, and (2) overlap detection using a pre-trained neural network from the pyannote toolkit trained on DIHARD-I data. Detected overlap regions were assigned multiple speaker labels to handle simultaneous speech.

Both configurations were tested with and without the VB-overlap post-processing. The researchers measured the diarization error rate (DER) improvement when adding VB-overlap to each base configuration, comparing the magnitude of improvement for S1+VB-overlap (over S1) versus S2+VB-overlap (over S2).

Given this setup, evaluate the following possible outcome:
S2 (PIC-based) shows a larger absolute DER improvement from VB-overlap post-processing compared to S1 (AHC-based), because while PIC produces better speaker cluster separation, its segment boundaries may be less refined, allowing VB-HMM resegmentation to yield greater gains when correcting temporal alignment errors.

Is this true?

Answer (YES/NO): NO